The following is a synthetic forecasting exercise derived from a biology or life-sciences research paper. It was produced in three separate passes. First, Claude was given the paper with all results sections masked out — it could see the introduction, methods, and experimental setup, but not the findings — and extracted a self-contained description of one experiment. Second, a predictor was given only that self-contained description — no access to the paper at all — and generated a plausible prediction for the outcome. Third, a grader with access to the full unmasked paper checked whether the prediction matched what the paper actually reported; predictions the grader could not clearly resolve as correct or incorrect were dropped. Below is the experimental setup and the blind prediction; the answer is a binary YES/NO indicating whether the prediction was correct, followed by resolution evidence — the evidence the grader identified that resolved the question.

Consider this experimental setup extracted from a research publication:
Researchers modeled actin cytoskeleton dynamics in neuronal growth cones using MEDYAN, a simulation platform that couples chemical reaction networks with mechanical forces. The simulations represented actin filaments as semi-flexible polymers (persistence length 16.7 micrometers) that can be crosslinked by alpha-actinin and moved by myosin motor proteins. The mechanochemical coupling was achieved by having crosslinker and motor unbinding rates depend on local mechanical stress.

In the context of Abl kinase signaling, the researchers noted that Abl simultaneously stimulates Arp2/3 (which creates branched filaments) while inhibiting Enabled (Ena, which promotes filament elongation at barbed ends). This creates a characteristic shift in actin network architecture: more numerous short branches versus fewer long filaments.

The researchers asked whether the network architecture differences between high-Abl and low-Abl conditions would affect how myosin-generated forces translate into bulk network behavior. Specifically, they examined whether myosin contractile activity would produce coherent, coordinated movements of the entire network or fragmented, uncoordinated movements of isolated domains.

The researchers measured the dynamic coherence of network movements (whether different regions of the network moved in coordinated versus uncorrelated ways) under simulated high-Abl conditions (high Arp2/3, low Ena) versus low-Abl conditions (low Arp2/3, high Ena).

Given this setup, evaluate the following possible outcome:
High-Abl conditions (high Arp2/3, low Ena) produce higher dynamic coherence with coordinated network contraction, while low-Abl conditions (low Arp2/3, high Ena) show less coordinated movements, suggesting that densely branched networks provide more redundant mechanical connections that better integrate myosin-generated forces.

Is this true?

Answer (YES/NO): NO